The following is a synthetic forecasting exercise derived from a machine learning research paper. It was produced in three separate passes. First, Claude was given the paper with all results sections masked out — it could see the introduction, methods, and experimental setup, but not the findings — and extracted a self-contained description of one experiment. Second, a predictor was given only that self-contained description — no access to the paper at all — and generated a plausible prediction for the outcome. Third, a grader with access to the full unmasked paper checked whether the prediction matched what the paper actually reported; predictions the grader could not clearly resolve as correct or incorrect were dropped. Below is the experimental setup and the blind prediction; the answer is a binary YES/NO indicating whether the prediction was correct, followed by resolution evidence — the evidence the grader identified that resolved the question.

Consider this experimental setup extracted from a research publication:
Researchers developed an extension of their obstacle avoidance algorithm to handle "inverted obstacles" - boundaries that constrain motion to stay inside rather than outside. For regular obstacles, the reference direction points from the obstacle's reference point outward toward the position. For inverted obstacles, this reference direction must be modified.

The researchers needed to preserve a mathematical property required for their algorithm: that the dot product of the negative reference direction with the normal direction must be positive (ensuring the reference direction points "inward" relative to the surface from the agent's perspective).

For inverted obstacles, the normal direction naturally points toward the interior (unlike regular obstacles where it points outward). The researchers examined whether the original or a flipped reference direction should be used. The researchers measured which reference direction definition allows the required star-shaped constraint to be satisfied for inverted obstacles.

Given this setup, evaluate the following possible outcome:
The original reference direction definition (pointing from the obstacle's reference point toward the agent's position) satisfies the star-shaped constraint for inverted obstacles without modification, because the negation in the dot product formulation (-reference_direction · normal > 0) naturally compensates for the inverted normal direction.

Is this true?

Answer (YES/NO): NO